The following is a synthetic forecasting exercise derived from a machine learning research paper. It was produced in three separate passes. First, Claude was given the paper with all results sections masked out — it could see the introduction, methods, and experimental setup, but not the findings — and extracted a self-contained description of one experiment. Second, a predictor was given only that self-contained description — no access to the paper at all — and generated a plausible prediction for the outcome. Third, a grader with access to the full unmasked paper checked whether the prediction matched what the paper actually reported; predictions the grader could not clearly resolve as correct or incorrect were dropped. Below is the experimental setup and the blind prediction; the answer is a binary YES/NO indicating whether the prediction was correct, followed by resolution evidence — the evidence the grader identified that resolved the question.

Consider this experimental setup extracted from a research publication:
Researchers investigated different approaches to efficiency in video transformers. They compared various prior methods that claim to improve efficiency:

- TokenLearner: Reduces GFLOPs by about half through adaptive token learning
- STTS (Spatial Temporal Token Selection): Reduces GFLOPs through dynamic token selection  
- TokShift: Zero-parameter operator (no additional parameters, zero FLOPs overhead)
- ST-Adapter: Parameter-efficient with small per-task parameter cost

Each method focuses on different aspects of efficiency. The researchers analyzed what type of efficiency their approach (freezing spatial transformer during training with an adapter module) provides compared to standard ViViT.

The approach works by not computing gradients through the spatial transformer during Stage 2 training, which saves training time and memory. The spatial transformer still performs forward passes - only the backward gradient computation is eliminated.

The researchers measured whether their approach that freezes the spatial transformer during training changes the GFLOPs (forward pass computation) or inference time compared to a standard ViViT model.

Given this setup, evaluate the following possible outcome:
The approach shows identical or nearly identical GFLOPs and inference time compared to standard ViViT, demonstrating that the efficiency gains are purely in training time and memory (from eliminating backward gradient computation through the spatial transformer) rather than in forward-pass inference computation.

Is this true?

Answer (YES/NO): YES